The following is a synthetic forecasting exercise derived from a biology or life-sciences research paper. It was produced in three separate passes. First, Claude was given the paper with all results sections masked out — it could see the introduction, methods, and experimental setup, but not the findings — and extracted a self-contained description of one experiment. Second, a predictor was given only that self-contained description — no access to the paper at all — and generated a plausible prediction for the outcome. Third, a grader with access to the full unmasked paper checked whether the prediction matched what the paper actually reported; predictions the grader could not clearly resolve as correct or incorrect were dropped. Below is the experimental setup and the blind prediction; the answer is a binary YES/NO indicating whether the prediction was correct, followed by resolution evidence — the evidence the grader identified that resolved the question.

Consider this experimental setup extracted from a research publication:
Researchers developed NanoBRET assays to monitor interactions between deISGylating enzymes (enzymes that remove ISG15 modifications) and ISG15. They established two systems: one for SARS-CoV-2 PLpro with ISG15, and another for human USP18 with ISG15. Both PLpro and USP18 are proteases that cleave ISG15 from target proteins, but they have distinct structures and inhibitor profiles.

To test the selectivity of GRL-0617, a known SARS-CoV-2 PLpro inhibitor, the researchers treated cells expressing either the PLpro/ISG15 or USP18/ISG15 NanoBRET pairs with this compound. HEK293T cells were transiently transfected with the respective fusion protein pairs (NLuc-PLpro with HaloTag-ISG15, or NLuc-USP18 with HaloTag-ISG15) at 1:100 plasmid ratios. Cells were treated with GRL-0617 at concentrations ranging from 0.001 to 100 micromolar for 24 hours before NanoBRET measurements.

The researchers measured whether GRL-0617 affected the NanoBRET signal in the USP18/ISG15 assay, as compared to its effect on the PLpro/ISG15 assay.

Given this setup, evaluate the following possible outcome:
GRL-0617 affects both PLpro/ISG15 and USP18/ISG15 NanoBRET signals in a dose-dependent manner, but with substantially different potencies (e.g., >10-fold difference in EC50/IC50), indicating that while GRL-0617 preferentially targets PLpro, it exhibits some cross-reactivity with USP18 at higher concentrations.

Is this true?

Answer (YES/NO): NO